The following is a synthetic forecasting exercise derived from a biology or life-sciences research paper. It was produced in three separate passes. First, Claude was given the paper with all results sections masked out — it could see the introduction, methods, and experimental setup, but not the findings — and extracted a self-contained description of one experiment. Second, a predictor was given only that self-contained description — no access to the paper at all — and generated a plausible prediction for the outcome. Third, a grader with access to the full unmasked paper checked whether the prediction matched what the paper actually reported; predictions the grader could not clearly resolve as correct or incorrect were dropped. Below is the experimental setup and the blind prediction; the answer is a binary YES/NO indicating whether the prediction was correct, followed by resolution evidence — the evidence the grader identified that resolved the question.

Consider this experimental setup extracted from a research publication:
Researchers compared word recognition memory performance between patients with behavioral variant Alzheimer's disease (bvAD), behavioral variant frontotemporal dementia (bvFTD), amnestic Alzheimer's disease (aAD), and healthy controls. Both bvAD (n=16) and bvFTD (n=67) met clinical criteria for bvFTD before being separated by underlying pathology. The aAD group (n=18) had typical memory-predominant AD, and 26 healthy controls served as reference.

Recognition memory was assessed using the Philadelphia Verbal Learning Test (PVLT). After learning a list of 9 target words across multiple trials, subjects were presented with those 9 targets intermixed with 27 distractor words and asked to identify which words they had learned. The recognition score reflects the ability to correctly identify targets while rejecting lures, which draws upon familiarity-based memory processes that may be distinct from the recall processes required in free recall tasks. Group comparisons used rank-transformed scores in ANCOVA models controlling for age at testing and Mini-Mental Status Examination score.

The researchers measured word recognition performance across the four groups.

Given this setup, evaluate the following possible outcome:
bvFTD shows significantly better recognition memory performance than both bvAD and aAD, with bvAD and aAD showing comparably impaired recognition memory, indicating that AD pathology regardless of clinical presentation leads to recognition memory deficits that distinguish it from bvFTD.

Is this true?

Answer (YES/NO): NO